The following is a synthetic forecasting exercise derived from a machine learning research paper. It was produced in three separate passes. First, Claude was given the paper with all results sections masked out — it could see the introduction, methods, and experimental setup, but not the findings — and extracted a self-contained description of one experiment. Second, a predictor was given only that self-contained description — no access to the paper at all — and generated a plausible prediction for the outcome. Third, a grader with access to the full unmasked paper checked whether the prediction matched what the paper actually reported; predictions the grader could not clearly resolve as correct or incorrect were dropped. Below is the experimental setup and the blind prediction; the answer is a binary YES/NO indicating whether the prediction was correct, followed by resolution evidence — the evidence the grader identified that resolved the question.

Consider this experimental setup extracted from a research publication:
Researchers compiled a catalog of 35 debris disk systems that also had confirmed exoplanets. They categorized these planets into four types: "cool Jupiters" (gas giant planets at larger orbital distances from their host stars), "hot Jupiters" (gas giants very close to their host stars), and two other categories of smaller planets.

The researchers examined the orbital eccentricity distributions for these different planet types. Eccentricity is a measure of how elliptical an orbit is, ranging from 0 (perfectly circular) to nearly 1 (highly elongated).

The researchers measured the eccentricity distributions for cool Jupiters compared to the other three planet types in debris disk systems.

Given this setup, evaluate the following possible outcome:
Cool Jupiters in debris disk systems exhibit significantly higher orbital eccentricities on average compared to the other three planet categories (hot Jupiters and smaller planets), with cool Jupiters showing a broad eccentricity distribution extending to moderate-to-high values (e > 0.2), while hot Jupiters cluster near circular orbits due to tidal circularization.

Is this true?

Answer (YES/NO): NO